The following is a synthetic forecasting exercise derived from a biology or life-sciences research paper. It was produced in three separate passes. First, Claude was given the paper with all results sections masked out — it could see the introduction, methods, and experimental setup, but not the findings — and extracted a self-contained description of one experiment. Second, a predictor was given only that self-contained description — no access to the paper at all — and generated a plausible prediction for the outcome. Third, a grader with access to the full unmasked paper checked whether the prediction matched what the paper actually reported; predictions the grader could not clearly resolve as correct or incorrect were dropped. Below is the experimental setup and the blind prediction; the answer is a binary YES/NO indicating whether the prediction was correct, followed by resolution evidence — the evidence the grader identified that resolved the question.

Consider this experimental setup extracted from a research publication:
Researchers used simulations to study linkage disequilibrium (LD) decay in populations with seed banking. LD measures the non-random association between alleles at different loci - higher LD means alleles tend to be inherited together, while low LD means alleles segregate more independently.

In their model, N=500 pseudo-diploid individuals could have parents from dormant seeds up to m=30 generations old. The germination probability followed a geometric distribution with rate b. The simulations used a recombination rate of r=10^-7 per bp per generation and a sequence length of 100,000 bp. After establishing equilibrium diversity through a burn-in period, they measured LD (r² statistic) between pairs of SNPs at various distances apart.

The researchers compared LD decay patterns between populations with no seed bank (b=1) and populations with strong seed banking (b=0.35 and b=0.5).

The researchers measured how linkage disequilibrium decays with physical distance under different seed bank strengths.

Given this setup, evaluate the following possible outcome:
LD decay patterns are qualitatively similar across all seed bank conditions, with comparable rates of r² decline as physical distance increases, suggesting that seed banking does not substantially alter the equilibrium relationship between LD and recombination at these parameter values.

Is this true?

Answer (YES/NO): NO